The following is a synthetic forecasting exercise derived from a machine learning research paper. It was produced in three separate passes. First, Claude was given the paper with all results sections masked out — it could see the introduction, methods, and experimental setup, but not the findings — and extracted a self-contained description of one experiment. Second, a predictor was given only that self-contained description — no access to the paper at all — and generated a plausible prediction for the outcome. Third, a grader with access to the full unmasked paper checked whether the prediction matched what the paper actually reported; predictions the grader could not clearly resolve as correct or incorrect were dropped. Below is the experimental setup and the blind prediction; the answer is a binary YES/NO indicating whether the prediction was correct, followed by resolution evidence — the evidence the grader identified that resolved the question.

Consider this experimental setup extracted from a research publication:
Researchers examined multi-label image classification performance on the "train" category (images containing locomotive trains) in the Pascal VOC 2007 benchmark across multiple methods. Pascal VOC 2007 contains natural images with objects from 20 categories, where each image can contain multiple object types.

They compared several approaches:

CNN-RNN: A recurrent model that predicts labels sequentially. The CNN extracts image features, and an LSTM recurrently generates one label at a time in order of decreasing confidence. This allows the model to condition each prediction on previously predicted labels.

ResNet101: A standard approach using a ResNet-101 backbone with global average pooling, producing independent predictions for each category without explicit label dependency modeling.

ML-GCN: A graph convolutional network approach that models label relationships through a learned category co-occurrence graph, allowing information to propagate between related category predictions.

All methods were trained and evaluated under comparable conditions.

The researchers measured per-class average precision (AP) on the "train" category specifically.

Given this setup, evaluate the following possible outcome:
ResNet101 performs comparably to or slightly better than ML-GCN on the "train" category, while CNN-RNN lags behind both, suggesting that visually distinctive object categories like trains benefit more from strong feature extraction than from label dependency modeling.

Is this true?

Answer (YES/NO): NO